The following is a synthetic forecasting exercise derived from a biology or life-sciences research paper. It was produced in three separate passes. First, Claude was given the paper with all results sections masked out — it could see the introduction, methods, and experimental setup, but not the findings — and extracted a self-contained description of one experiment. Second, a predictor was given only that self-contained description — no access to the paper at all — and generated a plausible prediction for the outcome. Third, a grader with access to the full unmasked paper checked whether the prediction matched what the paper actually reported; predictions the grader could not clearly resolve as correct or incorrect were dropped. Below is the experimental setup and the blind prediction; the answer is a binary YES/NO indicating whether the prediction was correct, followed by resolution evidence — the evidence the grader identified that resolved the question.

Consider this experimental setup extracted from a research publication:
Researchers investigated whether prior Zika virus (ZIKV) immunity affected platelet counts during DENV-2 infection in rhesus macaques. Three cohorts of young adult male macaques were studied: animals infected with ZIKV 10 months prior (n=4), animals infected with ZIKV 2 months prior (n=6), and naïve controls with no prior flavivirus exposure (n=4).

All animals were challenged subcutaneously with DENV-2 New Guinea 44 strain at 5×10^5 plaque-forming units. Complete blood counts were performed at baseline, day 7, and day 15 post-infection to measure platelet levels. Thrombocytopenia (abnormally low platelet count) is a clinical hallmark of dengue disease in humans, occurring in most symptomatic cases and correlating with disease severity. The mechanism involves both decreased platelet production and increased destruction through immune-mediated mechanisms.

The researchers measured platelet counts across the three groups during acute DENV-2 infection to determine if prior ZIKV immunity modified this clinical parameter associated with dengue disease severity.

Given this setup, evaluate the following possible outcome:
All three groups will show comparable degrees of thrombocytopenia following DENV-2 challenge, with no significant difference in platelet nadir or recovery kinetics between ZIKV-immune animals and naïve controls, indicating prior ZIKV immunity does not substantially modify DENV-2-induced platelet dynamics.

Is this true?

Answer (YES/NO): NO